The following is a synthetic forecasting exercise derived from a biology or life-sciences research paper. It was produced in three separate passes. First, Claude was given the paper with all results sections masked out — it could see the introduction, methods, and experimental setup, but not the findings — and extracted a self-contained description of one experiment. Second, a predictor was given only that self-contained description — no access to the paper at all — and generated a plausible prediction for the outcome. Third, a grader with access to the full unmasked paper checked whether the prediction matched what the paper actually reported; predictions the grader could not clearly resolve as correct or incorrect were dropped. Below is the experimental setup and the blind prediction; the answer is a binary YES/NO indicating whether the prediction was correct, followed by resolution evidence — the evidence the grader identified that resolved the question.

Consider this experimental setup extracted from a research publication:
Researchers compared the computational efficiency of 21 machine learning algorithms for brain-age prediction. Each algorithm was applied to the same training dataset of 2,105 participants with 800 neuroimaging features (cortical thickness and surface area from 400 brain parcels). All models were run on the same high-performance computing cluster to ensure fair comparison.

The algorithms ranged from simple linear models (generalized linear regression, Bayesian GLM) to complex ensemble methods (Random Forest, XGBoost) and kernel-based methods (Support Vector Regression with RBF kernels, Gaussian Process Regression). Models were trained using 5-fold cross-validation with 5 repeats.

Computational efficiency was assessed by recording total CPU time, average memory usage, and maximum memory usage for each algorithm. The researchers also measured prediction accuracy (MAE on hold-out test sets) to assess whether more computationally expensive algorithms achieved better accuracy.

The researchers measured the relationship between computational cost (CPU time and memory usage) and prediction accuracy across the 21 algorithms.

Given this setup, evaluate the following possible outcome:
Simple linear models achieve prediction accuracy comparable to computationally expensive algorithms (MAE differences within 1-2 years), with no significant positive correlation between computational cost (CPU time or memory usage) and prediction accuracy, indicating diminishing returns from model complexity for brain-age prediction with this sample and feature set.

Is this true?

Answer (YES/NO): NO